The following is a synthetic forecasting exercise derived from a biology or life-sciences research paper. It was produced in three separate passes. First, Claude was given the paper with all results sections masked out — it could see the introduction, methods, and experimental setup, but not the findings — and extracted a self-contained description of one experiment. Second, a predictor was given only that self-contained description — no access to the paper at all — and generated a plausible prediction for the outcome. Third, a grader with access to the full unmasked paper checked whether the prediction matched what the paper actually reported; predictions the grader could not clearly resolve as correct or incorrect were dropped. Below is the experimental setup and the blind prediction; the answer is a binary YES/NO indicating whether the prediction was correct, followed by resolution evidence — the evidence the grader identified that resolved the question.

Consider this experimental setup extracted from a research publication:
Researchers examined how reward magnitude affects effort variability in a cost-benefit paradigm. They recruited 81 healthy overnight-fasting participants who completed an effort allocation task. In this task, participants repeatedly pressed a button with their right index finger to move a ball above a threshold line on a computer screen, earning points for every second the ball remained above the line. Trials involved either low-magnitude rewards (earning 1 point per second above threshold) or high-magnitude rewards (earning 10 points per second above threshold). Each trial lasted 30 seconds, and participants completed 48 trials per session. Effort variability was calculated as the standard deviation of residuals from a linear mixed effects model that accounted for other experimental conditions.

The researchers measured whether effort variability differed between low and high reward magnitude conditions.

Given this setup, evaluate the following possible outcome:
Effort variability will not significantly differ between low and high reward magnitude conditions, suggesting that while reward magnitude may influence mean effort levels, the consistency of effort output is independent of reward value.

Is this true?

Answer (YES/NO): NO